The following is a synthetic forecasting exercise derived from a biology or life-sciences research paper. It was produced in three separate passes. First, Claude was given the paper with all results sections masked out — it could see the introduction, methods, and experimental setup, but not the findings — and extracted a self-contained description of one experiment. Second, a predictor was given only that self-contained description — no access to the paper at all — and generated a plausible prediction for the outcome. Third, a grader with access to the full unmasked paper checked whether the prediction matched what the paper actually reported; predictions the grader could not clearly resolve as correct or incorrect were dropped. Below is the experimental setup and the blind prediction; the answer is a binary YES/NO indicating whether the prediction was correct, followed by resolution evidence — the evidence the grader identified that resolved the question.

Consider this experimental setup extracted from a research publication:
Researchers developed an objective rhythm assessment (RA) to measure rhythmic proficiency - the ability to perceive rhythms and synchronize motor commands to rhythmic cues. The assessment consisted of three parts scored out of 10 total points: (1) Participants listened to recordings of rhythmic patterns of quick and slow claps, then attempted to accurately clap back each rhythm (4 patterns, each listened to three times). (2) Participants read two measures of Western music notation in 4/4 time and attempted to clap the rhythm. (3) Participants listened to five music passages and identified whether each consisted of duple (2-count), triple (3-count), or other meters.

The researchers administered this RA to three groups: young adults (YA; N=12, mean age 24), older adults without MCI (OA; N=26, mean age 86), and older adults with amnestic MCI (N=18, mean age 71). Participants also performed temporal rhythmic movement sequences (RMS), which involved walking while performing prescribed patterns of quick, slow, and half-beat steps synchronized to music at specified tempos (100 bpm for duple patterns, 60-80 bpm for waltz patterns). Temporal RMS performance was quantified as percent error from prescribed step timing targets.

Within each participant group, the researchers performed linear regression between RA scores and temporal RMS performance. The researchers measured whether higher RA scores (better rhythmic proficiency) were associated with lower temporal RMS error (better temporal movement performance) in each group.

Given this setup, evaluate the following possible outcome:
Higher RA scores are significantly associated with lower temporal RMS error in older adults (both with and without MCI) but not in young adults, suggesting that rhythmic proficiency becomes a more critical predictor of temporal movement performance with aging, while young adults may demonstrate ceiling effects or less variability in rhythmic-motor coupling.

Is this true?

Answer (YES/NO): NO